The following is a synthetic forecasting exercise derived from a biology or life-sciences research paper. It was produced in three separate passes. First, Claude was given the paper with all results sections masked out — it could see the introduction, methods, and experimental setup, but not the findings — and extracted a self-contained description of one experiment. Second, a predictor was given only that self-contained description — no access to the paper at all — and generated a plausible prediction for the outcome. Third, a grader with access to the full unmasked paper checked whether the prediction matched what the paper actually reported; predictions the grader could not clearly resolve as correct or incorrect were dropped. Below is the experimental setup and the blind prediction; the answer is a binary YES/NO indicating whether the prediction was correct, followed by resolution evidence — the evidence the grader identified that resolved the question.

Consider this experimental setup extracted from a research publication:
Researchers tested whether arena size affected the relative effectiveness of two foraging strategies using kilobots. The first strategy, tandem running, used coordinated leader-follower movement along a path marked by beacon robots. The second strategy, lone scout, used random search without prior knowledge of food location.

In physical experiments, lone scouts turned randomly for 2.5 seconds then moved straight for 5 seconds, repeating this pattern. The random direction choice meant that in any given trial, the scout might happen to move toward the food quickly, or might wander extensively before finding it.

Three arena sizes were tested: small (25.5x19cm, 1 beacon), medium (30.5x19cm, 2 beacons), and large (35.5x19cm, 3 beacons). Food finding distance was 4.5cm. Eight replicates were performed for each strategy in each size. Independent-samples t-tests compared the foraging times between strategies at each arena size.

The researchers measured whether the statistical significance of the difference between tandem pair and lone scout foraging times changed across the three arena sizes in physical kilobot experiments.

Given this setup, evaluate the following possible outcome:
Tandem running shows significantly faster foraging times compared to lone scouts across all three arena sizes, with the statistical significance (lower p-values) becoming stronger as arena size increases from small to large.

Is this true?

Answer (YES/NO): NO